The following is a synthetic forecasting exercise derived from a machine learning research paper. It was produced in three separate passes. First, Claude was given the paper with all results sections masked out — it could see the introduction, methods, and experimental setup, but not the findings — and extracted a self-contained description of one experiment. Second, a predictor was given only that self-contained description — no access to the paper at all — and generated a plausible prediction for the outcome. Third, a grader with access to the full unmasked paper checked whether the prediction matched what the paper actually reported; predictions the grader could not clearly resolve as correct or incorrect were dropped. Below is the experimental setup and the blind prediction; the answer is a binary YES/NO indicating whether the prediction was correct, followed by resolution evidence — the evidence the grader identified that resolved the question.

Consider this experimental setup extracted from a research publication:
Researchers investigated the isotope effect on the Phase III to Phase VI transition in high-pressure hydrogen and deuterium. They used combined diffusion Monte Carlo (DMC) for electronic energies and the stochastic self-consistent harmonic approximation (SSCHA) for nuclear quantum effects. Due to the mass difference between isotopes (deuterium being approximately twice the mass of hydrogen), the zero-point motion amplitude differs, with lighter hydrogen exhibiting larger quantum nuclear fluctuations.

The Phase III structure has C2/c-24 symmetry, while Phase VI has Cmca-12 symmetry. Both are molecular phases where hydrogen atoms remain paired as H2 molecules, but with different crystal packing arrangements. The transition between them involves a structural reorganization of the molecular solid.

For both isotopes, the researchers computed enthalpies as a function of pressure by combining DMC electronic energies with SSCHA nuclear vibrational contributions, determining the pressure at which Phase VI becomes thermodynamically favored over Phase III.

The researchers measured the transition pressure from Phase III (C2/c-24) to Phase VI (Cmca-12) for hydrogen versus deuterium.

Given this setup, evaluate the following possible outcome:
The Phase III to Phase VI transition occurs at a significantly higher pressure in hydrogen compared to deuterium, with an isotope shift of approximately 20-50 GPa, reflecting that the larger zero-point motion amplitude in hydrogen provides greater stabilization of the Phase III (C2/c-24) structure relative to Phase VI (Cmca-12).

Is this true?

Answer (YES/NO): NO